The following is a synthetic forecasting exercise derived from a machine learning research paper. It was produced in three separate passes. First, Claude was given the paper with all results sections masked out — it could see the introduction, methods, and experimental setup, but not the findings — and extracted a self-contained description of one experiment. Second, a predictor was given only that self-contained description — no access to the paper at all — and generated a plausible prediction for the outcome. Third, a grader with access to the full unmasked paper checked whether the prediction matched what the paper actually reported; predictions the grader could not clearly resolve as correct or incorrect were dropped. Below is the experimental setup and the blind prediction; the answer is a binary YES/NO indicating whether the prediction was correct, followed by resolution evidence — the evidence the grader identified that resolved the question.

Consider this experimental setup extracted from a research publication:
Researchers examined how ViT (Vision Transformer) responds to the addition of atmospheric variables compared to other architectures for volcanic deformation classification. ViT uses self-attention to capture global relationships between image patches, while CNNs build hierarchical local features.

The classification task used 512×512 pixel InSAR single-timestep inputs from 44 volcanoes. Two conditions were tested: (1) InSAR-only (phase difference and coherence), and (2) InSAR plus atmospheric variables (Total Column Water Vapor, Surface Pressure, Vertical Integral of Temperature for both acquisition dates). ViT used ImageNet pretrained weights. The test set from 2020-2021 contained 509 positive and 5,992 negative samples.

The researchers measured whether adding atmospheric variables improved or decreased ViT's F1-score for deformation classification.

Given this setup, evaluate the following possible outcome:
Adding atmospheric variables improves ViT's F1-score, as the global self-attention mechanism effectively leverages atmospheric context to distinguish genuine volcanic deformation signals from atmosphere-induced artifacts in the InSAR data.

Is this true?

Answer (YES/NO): YES